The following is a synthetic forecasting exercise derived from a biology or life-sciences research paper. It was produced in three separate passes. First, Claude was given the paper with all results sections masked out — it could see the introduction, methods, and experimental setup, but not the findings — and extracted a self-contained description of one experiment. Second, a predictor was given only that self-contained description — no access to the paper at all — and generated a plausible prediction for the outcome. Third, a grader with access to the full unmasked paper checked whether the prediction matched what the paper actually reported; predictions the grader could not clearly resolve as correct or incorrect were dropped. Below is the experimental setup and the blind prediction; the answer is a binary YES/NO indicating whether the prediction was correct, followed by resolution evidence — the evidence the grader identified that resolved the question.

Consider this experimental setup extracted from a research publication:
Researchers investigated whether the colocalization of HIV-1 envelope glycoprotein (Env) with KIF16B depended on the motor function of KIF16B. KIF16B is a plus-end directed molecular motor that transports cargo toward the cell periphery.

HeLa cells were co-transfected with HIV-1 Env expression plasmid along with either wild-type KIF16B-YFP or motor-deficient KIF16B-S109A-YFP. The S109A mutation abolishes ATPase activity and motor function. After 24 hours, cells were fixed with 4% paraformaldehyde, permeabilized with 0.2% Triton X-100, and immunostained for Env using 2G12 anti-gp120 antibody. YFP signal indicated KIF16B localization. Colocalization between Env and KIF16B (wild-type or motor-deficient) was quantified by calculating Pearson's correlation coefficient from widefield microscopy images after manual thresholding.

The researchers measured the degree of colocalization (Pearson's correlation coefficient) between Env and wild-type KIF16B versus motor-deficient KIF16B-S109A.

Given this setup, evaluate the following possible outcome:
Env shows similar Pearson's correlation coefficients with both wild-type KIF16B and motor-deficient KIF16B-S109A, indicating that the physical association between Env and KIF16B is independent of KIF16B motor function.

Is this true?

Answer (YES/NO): NO